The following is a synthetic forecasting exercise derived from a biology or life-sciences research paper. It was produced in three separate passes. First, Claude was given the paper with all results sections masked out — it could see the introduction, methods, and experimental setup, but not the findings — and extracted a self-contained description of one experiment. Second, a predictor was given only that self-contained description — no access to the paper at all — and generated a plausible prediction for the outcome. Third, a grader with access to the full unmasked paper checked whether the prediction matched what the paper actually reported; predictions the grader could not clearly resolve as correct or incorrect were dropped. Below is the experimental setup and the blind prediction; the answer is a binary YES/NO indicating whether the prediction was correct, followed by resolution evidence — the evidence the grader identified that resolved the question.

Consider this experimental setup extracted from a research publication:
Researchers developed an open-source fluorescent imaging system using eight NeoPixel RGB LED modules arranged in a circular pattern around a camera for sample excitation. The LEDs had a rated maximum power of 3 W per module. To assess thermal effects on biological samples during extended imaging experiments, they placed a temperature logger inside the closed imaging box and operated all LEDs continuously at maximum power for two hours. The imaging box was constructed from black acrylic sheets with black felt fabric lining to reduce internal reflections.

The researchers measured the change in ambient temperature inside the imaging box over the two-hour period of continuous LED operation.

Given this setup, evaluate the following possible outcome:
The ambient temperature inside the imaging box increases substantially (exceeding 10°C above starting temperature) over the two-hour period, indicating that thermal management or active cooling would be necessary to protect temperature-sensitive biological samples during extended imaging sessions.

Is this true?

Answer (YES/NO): NO